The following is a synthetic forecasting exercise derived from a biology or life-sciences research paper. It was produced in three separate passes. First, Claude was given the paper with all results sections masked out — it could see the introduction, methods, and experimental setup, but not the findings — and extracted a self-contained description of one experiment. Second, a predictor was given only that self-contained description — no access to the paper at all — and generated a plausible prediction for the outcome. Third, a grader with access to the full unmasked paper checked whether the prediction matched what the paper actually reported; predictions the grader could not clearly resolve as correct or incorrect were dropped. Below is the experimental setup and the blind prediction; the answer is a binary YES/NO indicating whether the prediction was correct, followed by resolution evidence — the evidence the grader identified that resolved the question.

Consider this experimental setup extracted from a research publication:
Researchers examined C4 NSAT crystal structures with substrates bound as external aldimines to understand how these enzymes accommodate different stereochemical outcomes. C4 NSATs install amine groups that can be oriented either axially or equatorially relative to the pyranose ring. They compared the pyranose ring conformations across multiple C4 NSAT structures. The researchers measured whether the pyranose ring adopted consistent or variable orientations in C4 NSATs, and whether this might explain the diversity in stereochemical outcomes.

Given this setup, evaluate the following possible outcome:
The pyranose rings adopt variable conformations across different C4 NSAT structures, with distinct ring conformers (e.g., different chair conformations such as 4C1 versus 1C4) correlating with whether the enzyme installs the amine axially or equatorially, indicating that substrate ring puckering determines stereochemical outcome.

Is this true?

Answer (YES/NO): NO